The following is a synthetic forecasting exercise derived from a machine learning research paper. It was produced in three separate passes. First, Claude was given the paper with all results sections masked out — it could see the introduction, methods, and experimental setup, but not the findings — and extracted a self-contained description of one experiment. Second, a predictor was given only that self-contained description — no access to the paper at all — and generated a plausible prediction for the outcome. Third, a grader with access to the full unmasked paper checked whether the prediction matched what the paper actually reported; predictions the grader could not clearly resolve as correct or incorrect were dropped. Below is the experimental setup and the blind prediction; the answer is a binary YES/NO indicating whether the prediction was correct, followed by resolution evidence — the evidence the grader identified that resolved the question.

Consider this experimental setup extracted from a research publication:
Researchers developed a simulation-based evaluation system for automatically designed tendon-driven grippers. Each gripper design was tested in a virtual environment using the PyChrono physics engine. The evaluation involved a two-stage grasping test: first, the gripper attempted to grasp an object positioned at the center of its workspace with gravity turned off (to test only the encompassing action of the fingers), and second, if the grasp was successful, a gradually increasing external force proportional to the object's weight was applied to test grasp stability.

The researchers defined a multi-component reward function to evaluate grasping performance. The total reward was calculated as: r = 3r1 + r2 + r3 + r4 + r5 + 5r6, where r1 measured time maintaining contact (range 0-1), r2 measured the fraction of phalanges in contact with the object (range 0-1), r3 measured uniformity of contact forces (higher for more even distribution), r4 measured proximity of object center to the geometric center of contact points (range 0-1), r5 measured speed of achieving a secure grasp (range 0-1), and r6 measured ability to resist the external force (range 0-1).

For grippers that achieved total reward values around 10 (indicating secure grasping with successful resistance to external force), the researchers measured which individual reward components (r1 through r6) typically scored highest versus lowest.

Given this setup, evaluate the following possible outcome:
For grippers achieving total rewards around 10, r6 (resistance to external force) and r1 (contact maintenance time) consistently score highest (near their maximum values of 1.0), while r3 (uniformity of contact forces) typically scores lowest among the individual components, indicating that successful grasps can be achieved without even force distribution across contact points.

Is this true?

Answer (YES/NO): NO